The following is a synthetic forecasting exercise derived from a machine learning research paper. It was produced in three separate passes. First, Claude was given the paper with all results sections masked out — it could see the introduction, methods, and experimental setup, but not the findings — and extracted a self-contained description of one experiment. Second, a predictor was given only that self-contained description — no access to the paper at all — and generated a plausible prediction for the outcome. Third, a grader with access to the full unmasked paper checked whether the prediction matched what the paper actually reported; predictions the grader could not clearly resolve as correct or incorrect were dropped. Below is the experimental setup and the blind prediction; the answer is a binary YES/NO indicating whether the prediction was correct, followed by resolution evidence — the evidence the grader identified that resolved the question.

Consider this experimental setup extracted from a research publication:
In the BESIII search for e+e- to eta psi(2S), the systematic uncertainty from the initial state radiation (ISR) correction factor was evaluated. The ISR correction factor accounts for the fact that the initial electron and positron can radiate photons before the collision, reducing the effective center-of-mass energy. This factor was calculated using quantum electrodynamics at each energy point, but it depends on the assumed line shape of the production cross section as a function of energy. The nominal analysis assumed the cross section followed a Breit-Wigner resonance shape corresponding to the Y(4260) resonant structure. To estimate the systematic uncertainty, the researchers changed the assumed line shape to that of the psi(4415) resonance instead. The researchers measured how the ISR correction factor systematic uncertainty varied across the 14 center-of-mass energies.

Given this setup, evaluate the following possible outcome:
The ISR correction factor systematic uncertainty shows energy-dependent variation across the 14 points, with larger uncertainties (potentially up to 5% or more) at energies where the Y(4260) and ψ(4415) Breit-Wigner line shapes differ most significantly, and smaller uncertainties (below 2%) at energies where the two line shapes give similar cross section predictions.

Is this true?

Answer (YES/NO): YES